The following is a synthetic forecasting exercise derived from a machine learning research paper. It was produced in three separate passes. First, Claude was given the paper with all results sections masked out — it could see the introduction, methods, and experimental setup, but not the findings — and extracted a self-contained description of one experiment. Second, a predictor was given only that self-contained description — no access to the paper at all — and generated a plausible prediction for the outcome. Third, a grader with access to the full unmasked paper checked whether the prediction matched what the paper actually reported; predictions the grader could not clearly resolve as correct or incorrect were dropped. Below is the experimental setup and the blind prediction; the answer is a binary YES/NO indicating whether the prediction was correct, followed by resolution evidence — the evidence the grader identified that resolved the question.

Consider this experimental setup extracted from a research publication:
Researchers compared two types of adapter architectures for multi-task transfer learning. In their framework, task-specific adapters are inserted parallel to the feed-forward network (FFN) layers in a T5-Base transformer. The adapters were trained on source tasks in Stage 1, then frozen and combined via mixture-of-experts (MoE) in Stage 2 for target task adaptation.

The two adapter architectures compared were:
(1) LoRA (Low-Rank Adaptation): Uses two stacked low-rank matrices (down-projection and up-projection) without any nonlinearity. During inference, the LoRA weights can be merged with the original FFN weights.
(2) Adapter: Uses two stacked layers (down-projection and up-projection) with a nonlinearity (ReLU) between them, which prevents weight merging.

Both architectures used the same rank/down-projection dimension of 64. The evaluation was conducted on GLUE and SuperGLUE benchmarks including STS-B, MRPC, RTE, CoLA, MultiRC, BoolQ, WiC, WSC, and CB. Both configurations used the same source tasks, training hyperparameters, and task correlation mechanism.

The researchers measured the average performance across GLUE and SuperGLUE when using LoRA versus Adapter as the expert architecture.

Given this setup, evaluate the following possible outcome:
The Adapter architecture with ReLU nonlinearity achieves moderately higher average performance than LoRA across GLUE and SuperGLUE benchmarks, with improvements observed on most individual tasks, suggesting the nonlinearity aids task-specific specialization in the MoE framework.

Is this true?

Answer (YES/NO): NO